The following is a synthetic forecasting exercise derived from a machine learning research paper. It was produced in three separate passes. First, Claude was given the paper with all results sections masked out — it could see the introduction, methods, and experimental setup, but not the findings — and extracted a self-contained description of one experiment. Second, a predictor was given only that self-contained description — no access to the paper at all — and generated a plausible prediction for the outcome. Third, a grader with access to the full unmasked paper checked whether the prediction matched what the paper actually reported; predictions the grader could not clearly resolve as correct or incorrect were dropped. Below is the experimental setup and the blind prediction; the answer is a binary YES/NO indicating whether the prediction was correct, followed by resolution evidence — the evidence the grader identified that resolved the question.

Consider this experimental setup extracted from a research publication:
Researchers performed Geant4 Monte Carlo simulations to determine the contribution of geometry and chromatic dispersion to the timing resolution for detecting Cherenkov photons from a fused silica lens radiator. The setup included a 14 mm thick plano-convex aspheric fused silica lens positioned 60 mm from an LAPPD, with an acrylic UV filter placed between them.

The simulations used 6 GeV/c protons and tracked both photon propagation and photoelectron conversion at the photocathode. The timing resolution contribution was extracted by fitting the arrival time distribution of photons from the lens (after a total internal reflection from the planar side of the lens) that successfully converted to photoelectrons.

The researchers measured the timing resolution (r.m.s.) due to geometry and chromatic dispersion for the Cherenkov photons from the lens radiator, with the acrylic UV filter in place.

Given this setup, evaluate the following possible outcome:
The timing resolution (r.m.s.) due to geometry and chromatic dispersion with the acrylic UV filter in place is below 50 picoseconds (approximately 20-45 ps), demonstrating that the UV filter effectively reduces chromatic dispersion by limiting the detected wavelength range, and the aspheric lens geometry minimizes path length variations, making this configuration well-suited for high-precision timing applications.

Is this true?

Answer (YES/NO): NO